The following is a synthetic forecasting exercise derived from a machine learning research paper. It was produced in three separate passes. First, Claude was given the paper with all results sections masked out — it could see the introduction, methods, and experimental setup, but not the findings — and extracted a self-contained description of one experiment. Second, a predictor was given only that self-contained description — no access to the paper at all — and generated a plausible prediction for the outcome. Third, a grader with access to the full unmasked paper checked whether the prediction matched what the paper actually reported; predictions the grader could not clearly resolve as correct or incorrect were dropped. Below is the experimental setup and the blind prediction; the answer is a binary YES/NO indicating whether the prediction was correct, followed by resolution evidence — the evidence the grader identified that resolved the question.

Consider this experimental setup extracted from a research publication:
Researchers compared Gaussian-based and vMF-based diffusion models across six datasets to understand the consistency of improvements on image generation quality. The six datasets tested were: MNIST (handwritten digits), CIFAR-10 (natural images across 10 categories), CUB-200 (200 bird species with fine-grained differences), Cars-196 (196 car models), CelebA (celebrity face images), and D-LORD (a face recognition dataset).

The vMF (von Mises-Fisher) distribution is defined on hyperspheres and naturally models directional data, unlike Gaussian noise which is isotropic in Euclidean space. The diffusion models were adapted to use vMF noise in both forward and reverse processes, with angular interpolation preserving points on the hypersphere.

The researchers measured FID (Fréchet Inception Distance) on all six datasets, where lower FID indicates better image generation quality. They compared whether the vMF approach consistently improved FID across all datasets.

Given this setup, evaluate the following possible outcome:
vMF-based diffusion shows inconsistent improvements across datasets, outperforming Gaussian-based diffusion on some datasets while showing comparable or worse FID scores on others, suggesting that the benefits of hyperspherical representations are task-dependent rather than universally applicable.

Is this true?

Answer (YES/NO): YES